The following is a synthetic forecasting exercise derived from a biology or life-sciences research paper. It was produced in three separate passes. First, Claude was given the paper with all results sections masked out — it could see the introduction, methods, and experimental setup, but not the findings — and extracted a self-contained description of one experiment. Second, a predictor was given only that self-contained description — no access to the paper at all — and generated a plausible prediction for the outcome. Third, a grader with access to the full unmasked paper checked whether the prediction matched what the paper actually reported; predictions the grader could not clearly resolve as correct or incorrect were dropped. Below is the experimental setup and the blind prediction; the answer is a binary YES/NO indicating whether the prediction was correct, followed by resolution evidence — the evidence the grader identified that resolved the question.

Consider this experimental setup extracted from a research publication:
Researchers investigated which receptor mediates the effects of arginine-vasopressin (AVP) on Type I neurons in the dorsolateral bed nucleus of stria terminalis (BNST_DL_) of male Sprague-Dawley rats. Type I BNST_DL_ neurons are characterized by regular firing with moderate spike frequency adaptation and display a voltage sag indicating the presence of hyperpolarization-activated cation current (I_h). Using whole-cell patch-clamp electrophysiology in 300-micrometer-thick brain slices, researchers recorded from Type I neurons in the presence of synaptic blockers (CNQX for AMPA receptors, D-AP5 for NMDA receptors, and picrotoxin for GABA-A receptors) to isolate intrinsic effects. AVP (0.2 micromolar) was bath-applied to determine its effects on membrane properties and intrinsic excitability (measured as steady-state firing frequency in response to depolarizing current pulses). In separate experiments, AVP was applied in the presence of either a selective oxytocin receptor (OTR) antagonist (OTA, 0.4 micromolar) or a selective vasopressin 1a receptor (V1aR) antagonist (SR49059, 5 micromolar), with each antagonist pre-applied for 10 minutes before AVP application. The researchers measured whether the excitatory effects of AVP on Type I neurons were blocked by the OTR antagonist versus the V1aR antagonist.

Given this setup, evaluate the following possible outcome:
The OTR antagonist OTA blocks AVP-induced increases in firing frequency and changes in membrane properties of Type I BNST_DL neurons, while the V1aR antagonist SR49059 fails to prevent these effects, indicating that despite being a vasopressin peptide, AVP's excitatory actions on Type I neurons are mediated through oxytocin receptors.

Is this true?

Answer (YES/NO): YES